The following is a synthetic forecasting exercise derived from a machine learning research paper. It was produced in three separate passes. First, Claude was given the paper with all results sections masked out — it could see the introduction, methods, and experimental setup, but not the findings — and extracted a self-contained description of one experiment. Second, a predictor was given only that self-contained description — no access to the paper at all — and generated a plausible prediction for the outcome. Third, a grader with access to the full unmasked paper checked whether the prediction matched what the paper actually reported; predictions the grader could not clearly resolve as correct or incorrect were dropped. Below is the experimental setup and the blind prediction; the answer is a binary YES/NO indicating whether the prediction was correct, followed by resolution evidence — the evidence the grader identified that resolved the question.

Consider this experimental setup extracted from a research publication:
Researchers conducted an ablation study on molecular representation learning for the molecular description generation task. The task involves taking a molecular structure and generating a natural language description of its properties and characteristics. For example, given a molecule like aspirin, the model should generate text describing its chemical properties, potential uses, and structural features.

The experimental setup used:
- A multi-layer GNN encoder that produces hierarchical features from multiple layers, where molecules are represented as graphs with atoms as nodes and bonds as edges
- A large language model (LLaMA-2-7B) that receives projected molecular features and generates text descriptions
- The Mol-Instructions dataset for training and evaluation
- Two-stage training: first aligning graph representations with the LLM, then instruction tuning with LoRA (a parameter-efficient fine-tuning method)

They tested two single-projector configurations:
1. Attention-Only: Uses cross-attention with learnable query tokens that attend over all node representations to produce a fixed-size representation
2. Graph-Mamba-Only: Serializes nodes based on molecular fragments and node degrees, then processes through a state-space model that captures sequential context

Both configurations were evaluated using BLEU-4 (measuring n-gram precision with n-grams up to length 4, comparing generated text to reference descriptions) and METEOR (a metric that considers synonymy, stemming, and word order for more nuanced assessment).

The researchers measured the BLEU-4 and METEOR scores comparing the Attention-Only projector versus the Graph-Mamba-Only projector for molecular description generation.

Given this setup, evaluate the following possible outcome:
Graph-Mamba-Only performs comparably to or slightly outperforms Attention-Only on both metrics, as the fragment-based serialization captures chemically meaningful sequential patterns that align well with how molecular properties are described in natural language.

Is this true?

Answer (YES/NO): NO